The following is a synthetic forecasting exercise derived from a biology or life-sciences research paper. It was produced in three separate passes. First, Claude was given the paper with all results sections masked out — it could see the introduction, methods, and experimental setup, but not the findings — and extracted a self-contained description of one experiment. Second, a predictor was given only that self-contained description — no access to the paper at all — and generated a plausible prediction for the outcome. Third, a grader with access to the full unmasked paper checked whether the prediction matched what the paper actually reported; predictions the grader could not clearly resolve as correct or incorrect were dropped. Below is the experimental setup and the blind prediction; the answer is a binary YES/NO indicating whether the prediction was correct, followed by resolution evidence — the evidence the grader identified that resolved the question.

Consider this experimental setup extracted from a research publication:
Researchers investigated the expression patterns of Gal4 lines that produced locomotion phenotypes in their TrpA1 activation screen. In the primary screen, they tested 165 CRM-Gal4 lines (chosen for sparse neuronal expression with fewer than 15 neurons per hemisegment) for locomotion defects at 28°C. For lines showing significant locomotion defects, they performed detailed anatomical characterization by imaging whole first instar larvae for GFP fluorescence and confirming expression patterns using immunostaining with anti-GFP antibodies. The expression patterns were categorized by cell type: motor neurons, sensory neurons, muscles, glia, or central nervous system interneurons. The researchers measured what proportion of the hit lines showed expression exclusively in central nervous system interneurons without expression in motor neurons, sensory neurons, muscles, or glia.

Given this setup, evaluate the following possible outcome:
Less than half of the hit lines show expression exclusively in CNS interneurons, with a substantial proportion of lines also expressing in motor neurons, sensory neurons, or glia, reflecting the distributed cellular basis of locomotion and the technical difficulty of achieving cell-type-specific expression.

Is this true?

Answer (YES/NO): YES